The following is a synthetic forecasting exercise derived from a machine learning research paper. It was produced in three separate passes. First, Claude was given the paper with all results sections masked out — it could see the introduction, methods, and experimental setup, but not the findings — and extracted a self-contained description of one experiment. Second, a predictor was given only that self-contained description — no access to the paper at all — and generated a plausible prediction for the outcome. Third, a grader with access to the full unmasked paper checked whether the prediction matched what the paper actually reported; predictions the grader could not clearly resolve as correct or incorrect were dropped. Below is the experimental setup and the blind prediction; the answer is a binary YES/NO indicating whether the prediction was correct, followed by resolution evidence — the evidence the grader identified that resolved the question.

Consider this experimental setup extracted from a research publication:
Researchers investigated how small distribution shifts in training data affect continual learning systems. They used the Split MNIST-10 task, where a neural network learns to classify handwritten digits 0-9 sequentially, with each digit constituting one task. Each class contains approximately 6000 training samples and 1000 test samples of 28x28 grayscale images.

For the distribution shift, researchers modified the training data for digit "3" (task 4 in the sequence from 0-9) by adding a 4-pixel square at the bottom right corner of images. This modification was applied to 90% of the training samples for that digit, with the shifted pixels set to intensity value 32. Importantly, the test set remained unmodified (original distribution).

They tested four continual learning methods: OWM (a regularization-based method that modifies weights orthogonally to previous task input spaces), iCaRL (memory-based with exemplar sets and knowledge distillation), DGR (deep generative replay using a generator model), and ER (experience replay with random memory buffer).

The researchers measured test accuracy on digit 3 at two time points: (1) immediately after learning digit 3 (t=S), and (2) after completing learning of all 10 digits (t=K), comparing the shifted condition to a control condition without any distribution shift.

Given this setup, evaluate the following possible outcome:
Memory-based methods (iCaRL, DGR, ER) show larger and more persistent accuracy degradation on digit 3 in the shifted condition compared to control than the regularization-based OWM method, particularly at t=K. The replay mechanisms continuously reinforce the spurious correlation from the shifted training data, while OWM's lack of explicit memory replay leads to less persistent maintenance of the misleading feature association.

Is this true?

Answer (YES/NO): NO